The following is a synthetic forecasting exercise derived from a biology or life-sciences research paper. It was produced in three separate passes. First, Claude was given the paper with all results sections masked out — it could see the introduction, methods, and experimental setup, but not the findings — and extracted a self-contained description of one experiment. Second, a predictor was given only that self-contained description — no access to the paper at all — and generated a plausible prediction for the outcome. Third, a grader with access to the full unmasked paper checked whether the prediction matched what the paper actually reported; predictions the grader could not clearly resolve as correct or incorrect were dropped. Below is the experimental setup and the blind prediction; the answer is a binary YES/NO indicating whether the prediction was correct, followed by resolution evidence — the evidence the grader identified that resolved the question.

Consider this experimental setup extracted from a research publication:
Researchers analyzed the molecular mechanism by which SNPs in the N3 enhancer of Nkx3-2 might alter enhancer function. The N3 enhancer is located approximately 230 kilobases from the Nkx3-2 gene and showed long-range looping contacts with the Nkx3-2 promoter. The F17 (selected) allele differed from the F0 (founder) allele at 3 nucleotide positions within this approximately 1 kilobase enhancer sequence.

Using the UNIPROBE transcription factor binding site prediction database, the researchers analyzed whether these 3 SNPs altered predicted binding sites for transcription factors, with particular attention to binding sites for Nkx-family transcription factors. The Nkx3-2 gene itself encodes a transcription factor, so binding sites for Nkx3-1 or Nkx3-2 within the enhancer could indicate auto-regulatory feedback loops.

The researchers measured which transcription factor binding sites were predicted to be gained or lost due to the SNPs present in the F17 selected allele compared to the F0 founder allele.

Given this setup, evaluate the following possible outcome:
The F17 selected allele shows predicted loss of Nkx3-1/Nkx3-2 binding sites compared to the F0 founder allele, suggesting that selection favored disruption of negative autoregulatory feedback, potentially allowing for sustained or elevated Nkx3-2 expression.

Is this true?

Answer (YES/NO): NO